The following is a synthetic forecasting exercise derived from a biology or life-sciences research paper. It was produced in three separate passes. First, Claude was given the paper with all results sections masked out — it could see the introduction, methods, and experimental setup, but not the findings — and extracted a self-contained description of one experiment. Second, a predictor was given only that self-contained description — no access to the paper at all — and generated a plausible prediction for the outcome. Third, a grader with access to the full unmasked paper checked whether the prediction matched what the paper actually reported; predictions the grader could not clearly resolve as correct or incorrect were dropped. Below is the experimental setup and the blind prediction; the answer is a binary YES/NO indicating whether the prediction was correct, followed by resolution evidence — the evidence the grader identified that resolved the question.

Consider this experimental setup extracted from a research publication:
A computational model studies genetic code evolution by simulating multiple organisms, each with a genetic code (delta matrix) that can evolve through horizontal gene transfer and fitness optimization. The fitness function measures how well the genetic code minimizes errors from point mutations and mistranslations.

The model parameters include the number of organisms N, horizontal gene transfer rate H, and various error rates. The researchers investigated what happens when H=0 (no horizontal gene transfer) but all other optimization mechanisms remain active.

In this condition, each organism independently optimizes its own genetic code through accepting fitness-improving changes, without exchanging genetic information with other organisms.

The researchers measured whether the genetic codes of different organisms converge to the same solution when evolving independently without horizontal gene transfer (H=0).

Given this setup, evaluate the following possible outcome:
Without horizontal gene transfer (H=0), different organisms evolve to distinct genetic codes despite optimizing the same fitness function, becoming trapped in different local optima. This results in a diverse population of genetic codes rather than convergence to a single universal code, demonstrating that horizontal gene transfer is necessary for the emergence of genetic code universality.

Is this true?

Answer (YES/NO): YES